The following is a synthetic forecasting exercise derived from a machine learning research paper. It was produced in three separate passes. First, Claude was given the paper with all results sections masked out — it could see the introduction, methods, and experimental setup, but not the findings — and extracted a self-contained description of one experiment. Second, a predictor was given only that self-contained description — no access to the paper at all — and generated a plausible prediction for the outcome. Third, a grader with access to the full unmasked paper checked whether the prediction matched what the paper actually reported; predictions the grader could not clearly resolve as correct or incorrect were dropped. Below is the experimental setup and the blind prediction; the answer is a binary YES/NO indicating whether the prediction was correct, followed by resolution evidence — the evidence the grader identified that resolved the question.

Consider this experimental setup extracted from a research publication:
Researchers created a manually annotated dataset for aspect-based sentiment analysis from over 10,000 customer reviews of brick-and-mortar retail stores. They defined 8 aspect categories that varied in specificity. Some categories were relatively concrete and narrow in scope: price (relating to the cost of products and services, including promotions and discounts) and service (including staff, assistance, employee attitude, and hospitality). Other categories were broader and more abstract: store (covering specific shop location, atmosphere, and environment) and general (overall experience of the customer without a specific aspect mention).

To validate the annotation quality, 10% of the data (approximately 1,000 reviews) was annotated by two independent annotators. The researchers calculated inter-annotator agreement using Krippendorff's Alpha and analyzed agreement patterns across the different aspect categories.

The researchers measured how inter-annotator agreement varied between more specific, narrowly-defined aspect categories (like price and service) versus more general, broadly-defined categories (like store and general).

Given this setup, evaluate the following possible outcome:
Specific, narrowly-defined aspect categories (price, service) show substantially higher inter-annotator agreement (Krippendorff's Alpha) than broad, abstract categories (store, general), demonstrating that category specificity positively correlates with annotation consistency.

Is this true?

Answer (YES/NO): YES